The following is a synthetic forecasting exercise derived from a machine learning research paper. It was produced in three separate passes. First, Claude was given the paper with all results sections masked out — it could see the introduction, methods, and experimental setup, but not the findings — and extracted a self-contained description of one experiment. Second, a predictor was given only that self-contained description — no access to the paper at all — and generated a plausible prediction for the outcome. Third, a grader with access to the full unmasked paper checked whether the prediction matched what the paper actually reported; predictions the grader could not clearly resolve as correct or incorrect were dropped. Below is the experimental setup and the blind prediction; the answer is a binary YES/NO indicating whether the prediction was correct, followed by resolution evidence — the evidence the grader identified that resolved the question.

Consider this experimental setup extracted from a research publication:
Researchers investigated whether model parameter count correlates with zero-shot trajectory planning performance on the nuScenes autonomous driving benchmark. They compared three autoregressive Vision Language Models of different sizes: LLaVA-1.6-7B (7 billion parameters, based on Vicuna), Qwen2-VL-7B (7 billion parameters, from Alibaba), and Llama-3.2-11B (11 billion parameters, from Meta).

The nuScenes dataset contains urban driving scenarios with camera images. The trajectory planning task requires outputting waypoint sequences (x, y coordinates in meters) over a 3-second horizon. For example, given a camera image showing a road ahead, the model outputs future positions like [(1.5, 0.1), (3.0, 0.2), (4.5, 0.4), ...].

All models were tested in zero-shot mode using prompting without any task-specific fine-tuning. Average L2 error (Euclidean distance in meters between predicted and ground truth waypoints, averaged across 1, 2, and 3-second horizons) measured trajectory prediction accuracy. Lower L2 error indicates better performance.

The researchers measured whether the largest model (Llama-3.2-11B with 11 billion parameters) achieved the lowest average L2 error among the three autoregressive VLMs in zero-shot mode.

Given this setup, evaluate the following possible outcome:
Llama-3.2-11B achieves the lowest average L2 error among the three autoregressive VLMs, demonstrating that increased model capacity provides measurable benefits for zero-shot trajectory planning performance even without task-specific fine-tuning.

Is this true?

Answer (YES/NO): NO